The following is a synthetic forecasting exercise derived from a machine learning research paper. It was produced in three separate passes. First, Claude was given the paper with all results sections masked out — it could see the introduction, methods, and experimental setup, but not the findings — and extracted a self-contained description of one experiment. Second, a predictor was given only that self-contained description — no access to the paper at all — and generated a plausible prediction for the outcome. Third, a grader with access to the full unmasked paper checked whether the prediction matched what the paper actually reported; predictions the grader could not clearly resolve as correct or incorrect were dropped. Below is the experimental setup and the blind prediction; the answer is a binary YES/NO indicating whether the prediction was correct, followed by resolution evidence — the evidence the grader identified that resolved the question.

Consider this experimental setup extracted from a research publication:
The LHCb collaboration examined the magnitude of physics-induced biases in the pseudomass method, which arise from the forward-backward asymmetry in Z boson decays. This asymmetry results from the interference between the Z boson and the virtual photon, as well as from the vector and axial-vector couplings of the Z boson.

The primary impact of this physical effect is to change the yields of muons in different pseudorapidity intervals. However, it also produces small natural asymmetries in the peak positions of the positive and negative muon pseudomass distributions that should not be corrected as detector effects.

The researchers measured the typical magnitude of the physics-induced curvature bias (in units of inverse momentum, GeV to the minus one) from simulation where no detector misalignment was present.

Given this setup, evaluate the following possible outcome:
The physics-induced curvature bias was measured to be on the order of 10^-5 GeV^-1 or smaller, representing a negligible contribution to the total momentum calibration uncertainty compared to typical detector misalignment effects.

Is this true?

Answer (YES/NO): YES